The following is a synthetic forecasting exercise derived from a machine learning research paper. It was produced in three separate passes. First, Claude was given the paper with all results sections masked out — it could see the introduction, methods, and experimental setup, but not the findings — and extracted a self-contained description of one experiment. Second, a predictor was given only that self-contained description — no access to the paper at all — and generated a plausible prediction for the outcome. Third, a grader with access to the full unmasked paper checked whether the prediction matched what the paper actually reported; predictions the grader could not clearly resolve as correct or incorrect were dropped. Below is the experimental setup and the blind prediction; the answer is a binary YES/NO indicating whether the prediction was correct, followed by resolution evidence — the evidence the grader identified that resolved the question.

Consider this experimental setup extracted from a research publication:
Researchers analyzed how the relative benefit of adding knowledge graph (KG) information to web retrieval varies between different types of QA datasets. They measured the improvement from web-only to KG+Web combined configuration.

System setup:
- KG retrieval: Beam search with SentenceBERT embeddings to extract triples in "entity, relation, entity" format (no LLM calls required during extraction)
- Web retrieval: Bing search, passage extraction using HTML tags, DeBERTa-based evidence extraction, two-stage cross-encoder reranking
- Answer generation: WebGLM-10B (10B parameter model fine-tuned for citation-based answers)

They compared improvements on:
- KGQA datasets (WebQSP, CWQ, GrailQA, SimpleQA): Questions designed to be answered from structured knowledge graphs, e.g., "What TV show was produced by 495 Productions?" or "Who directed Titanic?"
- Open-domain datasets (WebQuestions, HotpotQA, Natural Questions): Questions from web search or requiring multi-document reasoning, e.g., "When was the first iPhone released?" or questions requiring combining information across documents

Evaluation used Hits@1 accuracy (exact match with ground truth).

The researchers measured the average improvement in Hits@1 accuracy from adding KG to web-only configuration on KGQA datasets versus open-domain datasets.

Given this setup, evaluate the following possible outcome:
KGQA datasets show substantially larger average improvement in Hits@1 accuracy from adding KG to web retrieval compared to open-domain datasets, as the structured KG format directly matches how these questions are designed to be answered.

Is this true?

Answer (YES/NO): YES